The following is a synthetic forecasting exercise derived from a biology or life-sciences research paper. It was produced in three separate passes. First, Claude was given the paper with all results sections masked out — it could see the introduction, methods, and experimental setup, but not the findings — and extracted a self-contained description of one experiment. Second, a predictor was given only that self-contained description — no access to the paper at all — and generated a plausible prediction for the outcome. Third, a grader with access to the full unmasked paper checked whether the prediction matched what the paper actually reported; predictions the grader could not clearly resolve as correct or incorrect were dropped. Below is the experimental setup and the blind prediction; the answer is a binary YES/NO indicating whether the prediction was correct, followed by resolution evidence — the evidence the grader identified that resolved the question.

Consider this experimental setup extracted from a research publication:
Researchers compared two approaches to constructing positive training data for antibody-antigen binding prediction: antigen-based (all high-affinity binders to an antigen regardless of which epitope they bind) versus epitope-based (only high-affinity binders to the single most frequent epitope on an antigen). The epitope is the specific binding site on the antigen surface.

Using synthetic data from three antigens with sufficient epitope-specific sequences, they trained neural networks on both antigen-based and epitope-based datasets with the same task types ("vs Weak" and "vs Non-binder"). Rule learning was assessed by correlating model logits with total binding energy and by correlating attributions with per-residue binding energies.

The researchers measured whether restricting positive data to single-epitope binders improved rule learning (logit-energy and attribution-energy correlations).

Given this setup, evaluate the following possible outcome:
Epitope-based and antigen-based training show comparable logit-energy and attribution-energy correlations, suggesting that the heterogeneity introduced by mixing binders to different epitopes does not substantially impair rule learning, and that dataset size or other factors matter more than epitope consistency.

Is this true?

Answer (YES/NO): NO